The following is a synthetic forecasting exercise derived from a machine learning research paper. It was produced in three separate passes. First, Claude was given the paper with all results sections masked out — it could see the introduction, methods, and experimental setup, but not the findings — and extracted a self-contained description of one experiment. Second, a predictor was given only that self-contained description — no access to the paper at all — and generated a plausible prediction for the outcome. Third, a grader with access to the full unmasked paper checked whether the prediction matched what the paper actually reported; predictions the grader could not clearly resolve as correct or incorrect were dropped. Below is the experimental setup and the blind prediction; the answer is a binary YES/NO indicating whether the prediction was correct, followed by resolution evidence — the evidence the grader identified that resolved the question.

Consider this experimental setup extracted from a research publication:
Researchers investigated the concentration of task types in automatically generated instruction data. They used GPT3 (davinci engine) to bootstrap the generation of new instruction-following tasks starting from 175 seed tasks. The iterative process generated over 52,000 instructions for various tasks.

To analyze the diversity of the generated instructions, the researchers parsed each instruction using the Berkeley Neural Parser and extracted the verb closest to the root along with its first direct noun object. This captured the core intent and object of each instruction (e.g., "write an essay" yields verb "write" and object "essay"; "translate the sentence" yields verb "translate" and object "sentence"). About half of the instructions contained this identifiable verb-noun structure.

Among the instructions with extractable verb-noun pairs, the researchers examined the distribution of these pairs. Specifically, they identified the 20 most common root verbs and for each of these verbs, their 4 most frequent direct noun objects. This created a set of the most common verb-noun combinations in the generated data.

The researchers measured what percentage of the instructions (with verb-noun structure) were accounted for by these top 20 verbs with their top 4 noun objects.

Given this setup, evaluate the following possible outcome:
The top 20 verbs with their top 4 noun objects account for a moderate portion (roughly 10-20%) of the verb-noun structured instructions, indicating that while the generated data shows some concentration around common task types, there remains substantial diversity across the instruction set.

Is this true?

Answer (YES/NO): YES